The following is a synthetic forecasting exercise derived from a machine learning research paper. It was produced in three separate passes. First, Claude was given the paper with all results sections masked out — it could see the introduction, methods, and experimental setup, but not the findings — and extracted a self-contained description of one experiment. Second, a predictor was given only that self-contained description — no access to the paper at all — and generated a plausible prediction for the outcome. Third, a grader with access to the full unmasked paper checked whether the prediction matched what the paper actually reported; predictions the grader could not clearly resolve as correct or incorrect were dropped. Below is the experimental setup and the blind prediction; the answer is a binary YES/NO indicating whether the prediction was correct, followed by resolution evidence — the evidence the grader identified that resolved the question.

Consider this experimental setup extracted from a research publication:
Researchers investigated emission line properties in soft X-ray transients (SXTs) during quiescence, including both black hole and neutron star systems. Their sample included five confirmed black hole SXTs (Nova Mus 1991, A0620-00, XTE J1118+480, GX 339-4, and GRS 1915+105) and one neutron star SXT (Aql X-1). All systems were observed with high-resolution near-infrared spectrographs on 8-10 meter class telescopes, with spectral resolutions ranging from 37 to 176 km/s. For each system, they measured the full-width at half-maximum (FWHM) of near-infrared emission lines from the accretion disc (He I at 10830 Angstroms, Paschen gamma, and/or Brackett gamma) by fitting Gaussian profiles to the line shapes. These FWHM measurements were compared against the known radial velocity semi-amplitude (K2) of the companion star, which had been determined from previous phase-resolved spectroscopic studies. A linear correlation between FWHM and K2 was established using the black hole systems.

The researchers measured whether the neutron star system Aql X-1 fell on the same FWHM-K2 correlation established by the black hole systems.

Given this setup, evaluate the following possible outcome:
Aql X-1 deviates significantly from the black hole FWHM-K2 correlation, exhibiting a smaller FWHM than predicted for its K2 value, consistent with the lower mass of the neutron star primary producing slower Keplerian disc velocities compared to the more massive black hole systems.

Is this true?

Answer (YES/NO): NO